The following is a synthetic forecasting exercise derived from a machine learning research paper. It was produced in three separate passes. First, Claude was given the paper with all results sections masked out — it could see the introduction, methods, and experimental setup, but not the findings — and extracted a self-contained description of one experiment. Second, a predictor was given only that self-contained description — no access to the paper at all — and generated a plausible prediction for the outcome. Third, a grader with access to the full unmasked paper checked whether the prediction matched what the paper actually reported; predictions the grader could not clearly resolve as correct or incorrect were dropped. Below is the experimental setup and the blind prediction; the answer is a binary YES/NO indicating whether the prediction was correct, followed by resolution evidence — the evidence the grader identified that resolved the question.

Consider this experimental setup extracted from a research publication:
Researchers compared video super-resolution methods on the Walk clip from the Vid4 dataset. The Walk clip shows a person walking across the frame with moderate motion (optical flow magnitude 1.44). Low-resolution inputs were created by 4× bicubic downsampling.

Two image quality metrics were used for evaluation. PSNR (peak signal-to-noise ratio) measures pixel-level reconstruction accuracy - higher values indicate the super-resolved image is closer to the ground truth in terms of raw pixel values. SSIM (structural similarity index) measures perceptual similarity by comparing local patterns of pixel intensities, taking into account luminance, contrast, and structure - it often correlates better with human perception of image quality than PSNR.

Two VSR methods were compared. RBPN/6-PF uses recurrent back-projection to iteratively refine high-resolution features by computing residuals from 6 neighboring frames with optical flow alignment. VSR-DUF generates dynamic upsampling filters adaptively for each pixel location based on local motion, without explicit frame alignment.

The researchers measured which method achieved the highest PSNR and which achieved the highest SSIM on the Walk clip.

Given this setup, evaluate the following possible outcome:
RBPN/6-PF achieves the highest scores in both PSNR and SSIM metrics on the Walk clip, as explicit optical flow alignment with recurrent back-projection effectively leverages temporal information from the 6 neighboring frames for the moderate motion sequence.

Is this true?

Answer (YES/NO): NO